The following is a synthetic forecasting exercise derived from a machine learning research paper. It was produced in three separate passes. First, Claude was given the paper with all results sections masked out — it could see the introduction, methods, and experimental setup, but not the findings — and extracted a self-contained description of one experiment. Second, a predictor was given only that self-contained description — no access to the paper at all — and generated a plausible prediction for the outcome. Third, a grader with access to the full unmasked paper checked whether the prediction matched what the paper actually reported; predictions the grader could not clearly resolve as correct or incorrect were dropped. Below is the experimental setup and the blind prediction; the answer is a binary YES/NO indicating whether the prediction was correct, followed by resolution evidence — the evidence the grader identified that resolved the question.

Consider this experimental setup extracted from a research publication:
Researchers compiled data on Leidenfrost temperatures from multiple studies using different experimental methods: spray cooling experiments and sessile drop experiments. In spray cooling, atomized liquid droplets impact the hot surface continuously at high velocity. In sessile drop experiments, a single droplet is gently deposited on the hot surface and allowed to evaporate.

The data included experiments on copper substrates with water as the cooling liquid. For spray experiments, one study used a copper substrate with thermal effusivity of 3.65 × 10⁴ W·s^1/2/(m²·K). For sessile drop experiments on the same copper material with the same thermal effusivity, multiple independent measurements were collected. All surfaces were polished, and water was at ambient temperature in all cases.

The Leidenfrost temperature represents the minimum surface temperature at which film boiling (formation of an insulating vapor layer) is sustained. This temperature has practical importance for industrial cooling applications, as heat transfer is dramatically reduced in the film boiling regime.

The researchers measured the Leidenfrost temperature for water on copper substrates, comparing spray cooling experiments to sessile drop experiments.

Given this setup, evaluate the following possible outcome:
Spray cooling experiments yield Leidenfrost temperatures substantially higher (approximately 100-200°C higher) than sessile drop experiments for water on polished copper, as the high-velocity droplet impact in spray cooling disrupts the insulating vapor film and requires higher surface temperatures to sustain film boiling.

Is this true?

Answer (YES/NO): NO